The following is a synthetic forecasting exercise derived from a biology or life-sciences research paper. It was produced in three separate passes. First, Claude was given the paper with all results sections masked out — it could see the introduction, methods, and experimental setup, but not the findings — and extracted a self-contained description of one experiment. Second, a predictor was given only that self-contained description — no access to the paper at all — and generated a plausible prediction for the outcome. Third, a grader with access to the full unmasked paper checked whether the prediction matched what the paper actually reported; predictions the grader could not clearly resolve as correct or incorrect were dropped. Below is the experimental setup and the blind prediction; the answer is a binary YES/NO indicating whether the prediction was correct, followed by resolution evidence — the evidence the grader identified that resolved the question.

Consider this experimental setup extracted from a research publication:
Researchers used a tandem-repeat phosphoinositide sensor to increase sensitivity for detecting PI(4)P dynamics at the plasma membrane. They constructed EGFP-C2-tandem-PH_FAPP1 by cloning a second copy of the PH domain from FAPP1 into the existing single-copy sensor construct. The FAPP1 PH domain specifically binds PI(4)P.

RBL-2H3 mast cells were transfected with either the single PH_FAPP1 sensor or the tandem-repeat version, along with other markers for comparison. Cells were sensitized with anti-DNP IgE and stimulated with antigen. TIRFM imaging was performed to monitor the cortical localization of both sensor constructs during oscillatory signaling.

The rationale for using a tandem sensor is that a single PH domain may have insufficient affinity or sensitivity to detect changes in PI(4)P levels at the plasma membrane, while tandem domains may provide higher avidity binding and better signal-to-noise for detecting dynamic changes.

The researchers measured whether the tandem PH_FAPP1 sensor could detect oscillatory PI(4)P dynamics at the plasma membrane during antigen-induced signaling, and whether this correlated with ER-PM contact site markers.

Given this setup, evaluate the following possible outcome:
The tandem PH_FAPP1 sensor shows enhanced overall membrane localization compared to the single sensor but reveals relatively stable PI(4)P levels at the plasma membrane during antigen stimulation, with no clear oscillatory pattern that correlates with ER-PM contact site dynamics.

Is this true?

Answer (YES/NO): NO